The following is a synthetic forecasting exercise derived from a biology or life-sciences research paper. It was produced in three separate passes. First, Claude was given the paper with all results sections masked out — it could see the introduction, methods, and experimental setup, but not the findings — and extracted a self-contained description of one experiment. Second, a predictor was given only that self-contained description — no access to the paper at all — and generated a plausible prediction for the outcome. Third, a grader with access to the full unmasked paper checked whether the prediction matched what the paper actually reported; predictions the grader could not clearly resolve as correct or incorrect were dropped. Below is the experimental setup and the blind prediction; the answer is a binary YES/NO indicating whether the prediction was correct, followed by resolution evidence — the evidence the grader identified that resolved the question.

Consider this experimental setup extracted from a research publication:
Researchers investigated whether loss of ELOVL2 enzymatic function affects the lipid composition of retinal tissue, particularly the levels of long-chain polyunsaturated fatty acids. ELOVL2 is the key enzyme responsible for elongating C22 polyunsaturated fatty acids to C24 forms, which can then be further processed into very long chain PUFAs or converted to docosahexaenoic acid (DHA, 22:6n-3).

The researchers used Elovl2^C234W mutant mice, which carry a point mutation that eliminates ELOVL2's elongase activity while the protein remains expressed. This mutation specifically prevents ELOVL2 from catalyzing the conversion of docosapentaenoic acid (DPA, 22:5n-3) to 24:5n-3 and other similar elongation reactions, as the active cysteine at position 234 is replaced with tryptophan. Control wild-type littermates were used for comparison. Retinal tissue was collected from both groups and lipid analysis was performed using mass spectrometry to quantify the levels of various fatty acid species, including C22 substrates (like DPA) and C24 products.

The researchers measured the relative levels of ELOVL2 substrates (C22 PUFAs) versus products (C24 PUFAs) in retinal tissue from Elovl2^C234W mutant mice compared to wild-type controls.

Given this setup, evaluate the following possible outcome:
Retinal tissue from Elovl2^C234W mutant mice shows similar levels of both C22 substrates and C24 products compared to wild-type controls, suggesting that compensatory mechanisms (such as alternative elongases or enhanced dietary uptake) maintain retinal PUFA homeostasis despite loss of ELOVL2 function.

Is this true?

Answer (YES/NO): NO